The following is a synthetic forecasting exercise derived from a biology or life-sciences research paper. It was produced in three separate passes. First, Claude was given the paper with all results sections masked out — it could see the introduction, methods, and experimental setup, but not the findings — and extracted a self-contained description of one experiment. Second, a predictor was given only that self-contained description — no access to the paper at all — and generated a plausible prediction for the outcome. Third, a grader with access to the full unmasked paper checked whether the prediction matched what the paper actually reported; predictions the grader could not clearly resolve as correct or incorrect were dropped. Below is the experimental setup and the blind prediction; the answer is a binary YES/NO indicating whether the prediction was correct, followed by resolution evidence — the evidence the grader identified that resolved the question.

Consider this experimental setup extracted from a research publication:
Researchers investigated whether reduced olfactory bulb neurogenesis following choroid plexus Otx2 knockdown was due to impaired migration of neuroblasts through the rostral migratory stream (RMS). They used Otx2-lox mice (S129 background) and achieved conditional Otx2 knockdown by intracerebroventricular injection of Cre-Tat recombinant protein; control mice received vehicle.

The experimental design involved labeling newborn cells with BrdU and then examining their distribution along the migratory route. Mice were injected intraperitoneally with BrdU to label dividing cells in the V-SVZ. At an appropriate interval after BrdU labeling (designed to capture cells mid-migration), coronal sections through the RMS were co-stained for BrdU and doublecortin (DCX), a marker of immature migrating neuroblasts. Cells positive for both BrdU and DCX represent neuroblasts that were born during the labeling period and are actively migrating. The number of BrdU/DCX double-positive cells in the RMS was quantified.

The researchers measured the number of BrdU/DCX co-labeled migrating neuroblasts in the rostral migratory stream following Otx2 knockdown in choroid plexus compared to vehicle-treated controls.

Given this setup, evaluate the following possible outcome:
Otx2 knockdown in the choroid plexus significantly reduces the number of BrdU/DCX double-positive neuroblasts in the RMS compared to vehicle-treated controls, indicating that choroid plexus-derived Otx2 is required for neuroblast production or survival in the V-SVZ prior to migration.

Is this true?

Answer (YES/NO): NO